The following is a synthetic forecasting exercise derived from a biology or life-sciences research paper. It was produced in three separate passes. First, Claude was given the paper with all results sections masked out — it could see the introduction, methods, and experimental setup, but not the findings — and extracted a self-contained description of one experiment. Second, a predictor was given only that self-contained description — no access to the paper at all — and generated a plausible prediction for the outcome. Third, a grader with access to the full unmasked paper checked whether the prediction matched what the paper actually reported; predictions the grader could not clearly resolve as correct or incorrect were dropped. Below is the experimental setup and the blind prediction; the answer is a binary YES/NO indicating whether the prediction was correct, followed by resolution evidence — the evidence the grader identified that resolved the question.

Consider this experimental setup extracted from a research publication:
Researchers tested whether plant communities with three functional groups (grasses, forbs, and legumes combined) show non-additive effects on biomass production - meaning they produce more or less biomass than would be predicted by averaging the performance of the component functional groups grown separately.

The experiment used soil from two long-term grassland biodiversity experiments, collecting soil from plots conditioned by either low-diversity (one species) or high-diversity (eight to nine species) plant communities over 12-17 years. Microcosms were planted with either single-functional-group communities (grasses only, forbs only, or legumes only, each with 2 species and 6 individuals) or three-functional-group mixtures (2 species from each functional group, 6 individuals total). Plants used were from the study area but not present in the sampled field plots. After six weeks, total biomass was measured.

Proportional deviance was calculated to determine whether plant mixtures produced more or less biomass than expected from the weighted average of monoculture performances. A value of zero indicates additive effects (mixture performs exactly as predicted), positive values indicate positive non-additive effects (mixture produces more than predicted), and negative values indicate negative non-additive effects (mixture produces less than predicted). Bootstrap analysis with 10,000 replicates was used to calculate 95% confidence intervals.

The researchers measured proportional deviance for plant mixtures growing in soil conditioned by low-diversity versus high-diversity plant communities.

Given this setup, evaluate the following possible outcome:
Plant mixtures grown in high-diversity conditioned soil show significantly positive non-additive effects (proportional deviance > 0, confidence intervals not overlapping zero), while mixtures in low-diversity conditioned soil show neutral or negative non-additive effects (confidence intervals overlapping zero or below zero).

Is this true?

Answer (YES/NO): NO